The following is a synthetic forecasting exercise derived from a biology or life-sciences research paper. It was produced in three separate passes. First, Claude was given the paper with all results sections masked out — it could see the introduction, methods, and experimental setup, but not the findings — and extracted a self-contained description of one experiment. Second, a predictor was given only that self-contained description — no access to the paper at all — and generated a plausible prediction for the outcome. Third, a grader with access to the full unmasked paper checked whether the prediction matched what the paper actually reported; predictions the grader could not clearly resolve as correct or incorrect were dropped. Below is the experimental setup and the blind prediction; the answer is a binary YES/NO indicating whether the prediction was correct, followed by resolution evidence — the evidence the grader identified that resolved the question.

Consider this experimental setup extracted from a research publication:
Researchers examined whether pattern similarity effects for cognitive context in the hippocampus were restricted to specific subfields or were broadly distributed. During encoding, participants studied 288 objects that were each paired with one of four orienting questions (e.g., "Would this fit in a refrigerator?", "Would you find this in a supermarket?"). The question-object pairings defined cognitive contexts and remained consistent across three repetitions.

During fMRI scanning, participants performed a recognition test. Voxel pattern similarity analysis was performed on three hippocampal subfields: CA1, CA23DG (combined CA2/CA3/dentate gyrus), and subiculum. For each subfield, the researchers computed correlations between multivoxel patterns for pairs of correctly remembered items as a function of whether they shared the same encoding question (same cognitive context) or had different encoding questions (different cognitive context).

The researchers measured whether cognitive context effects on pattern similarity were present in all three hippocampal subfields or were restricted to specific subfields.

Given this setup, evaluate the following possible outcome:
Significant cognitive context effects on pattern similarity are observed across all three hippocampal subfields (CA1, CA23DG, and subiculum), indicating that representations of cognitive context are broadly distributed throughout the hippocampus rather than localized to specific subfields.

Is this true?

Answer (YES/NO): NO